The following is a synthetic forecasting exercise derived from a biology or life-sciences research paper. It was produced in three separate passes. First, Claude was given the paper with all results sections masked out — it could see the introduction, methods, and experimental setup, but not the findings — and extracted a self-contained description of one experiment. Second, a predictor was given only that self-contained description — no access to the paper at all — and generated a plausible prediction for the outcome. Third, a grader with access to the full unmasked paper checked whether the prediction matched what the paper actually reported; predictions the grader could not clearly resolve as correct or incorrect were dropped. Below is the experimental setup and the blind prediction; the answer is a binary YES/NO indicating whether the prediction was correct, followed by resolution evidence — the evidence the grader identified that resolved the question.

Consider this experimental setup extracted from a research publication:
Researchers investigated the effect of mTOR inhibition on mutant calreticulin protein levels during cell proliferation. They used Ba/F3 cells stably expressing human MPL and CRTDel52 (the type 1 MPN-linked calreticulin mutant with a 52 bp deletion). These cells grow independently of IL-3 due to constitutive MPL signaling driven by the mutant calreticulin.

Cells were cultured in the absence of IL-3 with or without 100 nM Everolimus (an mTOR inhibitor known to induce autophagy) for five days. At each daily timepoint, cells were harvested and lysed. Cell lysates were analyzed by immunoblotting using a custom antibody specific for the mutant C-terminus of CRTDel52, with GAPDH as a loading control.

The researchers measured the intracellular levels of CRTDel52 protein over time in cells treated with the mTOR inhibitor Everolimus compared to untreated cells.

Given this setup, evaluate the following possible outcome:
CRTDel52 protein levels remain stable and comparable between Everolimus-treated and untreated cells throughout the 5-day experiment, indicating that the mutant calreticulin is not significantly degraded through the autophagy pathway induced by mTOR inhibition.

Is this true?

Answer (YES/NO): NO